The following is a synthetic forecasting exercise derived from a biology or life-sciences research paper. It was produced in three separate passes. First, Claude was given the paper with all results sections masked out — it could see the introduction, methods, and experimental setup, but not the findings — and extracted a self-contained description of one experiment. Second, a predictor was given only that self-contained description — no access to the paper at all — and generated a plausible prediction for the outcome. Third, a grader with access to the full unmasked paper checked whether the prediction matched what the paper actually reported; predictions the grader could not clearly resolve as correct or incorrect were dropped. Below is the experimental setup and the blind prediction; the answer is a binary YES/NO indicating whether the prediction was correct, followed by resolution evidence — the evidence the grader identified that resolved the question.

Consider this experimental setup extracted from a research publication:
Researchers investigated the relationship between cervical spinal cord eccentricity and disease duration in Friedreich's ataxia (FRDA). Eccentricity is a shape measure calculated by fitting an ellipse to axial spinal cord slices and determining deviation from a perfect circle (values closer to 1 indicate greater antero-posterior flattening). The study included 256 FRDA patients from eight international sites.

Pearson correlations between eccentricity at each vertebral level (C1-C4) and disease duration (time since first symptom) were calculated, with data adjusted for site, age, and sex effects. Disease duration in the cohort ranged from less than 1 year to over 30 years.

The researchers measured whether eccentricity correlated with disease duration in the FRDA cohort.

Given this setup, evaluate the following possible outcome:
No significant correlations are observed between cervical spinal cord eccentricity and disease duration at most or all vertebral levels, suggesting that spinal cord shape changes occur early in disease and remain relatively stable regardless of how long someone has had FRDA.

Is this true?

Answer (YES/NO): YES